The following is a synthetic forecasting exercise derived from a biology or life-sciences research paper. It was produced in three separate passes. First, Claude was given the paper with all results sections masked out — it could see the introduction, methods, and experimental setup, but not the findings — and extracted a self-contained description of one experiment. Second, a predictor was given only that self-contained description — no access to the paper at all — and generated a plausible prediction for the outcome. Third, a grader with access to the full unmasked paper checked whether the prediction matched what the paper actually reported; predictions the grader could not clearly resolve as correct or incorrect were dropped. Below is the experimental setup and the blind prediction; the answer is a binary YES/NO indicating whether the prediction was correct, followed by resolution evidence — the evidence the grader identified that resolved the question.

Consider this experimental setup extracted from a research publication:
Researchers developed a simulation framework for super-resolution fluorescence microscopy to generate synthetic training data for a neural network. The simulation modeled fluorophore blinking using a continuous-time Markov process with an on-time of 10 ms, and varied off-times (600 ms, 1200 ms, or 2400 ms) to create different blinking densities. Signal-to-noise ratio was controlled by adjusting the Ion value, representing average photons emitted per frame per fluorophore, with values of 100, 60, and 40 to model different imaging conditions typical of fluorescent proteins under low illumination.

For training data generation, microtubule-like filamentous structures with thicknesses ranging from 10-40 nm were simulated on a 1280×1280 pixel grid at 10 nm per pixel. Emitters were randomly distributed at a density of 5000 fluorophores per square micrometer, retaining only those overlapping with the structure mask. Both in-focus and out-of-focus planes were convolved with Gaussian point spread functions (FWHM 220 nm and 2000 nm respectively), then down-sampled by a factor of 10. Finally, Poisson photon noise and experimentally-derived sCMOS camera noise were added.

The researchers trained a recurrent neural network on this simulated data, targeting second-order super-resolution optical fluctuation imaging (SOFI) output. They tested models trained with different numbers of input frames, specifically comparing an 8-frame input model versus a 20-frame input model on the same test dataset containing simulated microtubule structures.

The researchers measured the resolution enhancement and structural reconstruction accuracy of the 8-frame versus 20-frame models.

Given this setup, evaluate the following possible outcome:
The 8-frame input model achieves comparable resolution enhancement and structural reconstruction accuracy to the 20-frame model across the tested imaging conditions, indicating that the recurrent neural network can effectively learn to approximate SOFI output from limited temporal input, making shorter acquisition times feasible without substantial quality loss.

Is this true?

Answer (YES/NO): NO